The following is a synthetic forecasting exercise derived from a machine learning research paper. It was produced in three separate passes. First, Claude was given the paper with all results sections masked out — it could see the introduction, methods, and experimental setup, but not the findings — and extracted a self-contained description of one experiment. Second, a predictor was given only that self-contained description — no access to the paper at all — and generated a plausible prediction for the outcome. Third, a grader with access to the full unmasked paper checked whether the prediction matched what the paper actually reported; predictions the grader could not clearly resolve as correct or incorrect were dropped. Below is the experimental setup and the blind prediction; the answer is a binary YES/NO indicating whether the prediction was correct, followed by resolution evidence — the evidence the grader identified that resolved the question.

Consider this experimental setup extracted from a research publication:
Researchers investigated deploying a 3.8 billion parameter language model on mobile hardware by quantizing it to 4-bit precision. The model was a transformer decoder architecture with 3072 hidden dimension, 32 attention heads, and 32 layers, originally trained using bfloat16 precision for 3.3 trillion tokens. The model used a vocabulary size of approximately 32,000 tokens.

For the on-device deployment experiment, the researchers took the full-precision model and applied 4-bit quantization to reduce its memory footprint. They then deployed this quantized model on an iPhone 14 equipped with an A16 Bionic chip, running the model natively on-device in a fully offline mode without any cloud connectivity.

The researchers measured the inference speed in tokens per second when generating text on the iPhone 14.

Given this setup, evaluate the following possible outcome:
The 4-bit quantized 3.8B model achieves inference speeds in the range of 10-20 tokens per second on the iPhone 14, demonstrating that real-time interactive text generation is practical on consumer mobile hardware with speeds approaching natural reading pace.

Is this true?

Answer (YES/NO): YES